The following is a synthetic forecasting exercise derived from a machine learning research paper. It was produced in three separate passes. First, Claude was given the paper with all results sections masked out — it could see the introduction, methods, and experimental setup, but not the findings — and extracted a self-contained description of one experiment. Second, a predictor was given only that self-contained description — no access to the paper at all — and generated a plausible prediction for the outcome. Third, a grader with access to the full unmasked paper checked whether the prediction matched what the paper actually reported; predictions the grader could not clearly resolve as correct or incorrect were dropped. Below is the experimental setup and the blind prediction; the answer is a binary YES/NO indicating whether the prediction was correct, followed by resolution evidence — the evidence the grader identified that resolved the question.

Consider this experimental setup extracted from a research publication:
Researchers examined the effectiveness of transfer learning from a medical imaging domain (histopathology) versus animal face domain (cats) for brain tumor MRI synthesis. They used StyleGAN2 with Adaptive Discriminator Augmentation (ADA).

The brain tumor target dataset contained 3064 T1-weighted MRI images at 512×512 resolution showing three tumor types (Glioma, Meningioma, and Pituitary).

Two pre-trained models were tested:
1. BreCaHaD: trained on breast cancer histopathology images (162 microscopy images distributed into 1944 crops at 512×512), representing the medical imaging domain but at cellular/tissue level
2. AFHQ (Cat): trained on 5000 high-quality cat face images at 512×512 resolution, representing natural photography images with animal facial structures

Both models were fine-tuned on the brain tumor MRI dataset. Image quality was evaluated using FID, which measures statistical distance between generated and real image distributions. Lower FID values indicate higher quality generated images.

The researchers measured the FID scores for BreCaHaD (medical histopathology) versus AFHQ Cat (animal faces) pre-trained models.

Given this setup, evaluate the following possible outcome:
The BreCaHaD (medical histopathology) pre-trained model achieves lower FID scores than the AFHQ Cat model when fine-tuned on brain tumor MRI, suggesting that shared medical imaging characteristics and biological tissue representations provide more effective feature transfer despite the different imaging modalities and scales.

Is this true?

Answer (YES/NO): NO